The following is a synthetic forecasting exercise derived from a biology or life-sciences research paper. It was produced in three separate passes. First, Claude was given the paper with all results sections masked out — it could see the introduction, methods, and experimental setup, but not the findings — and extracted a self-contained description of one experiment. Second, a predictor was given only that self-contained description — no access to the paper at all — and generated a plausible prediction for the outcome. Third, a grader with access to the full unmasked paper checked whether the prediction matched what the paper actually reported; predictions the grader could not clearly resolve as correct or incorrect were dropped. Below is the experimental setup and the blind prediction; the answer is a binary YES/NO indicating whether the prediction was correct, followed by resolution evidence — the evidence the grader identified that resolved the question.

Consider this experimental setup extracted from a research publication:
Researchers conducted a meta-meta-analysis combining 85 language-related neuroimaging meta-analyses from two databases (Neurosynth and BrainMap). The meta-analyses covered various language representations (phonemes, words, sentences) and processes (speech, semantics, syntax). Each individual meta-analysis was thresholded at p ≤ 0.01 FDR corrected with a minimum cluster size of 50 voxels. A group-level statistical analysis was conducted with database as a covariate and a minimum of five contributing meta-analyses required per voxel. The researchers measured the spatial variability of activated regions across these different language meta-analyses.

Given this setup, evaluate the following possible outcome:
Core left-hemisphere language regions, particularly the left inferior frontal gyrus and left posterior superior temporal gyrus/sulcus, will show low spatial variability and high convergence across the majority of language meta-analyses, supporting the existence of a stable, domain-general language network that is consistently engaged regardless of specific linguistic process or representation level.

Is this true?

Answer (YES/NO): NO